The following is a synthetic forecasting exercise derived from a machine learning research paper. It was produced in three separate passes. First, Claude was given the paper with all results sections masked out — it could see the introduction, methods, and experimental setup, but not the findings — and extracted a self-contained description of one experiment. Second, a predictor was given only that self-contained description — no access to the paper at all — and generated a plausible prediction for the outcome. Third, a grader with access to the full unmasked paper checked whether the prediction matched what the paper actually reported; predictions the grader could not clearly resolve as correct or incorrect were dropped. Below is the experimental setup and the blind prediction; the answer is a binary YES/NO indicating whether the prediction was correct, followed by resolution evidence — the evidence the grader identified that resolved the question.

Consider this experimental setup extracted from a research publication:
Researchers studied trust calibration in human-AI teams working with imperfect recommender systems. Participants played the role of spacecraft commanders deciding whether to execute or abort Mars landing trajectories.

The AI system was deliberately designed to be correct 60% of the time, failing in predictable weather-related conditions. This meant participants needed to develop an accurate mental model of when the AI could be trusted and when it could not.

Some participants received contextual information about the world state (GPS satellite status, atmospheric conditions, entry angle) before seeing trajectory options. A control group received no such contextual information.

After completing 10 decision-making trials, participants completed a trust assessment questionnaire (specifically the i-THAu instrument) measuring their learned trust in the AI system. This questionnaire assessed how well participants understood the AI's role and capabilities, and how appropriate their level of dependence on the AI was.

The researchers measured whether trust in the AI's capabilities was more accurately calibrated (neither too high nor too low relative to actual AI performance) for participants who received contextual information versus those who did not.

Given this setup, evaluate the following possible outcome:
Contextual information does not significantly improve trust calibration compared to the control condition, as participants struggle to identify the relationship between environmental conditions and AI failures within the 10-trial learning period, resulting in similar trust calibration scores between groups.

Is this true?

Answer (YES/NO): NO